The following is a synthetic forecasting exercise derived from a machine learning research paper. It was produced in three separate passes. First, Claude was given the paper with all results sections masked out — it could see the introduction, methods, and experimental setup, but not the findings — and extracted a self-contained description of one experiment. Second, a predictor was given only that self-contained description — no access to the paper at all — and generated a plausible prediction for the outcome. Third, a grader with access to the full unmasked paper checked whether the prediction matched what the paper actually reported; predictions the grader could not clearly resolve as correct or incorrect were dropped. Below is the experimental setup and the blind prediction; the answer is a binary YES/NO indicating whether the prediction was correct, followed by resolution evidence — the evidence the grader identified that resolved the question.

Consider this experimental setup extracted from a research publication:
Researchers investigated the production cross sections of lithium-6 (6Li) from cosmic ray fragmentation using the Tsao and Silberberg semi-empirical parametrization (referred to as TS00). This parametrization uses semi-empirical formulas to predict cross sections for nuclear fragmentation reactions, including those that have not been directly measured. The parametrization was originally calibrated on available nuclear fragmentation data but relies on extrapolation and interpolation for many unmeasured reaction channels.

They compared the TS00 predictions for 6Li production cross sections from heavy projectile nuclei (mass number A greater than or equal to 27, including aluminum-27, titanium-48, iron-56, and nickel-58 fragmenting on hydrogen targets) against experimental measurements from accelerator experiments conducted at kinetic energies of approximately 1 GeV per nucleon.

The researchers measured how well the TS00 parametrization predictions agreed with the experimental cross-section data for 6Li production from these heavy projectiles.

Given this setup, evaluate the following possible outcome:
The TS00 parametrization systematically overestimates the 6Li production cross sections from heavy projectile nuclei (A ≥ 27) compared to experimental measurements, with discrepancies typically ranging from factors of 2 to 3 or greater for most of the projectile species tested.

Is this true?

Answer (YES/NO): NO